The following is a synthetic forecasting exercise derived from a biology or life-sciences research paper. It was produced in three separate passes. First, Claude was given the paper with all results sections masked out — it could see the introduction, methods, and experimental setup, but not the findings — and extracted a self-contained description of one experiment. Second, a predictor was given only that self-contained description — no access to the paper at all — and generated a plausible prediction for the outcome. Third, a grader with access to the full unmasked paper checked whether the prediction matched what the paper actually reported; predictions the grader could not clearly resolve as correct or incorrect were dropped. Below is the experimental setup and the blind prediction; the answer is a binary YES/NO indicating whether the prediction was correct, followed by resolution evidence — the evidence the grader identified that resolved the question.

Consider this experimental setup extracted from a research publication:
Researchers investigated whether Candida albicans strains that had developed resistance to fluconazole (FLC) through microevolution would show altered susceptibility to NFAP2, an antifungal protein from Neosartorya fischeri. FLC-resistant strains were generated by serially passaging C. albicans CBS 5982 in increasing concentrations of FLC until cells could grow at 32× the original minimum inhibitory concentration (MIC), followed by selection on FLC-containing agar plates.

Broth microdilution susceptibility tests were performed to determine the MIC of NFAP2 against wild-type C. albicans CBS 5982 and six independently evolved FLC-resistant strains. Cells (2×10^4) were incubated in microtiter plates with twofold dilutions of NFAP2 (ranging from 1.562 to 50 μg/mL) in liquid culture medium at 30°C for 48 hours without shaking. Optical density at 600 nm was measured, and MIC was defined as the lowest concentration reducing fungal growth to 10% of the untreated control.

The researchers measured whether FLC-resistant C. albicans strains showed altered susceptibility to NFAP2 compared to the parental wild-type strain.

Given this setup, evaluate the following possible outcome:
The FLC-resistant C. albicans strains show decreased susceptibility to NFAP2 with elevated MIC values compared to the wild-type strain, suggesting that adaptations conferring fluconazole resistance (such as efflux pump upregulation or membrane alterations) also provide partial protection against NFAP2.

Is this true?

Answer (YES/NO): NO